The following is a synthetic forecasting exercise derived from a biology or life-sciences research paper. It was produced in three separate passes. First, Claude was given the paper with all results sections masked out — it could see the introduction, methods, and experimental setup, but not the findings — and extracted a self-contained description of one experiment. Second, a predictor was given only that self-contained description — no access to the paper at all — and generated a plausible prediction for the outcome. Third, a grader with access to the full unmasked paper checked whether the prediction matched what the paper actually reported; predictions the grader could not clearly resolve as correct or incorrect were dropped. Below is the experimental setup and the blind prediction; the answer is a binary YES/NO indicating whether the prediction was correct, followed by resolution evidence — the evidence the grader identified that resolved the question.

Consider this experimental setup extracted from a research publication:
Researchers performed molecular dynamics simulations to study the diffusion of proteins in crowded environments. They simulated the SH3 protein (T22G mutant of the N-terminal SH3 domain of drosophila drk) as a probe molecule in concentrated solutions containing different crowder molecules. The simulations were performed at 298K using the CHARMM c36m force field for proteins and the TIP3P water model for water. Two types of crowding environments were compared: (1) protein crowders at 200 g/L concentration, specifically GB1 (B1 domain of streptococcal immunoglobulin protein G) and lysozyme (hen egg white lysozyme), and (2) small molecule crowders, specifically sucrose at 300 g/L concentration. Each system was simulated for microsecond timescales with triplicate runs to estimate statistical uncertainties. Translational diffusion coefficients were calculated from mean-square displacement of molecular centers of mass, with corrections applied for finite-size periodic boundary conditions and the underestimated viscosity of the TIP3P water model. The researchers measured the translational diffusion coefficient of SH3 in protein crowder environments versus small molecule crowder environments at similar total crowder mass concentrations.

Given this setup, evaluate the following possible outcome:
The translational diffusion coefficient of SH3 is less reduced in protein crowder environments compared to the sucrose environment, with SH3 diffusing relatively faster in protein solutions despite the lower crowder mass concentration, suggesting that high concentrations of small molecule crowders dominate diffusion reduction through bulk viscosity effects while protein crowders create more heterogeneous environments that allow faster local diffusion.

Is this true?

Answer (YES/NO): NO